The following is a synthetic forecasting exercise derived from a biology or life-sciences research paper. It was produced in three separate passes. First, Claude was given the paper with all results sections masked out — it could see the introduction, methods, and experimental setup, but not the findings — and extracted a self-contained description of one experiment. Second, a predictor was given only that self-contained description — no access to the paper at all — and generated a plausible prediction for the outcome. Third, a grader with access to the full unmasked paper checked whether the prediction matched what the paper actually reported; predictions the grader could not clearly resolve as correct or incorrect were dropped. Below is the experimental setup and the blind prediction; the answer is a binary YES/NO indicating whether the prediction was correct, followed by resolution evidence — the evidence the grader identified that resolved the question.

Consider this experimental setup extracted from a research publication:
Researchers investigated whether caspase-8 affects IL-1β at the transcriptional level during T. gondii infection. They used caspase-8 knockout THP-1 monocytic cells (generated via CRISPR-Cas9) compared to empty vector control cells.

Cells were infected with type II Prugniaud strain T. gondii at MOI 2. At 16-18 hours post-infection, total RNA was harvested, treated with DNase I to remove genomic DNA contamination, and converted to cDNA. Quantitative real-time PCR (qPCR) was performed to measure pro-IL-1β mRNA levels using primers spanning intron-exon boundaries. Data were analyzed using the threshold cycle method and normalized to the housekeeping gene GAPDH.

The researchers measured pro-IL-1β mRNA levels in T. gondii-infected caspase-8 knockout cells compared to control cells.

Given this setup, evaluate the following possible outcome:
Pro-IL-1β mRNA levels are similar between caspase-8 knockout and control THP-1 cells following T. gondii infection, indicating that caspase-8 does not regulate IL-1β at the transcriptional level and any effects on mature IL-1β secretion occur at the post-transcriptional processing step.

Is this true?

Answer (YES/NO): YES